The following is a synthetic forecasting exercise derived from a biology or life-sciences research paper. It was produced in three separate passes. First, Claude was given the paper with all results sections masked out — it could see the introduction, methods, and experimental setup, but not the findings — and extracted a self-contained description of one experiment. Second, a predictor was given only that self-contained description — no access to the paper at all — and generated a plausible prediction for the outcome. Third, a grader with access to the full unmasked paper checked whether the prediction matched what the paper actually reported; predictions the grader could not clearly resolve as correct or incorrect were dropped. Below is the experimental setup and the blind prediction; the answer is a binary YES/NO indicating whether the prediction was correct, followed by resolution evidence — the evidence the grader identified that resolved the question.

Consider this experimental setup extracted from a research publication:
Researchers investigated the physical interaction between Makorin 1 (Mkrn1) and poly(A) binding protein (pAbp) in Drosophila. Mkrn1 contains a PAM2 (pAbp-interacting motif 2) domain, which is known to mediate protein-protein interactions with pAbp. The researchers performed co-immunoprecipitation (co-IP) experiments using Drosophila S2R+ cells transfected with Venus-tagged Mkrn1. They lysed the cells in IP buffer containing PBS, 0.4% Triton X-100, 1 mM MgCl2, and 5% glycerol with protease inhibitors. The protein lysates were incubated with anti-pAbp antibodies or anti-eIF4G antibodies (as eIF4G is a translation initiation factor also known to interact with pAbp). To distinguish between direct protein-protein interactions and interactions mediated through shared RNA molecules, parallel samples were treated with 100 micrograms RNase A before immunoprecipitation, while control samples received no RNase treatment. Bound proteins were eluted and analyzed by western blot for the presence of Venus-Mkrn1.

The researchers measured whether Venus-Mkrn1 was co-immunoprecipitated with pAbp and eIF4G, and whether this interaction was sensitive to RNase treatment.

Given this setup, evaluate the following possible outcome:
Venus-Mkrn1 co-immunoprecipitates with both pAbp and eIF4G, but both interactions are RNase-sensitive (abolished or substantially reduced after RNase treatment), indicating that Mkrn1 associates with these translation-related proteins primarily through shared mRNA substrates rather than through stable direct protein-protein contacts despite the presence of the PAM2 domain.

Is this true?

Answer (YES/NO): NO